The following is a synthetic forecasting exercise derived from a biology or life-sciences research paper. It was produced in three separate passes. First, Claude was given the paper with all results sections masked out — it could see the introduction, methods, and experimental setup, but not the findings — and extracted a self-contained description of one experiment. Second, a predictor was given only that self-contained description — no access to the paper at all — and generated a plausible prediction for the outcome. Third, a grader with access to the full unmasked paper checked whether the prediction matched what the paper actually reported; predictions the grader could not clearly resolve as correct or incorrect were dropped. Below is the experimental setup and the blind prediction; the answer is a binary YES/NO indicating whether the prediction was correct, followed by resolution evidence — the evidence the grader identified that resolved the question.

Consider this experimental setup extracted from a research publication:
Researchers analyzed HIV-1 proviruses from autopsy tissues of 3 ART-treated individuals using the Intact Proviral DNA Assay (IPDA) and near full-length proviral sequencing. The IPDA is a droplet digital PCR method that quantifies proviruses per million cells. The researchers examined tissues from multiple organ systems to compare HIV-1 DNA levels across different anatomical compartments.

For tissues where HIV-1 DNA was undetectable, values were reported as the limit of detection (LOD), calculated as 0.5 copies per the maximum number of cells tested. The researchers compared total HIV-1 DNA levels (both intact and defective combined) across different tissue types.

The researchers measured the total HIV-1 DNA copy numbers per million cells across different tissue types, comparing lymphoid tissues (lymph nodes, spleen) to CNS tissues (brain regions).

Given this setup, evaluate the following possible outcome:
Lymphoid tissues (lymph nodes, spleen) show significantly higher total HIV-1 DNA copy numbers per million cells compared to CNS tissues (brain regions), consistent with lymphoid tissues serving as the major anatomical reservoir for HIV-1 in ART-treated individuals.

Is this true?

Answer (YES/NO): YES